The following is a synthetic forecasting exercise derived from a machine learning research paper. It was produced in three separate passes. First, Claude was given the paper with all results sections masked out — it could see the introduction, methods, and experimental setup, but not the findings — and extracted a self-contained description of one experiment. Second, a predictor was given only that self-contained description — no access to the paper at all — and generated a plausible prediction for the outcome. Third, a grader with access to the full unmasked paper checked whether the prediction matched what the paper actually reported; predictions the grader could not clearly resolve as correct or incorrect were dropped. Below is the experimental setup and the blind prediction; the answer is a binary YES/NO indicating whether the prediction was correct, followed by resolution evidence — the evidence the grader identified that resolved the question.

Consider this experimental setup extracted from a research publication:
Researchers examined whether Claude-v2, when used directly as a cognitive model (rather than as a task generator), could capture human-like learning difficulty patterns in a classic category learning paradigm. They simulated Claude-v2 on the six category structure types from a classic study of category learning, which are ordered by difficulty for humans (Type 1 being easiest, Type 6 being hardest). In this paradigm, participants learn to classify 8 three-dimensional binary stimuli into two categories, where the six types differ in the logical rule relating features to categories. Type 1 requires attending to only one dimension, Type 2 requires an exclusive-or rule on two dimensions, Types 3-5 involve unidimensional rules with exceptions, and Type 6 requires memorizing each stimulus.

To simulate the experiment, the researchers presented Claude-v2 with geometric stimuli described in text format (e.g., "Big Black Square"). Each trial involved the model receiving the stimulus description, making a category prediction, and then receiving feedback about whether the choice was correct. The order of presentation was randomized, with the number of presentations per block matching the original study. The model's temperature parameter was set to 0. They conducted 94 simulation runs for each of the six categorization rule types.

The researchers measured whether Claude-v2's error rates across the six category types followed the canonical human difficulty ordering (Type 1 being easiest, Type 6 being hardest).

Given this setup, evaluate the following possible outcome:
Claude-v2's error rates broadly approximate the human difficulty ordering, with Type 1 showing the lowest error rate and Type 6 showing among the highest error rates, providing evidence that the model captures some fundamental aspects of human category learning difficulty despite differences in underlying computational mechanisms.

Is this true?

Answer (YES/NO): NO